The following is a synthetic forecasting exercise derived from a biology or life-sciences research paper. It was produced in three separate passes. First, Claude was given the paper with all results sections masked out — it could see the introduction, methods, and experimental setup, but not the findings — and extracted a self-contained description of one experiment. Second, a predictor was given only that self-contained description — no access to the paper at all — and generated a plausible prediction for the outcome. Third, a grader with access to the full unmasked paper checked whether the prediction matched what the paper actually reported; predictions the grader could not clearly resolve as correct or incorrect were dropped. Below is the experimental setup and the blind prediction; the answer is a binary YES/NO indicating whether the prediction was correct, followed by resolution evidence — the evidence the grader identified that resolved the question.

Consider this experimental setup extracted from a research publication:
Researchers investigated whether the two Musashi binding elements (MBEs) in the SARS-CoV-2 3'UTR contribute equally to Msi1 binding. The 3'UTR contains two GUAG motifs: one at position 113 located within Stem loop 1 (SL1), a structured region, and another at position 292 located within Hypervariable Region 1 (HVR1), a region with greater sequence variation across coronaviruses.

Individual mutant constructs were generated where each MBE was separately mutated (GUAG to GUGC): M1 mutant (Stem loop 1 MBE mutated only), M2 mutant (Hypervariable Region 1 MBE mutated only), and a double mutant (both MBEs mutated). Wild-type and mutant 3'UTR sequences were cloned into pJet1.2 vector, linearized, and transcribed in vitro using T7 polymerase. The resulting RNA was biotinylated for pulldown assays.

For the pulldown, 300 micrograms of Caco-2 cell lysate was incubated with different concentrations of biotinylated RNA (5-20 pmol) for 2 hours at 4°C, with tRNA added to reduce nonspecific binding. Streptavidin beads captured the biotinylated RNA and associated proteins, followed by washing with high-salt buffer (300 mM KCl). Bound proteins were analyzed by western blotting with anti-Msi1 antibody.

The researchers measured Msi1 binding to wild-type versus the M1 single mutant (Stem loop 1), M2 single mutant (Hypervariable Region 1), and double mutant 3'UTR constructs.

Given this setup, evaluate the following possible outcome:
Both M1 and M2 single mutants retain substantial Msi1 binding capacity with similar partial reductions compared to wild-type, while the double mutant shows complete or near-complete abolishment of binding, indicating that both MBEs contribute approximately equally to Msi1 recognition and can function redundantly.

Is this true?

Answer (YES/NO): NO